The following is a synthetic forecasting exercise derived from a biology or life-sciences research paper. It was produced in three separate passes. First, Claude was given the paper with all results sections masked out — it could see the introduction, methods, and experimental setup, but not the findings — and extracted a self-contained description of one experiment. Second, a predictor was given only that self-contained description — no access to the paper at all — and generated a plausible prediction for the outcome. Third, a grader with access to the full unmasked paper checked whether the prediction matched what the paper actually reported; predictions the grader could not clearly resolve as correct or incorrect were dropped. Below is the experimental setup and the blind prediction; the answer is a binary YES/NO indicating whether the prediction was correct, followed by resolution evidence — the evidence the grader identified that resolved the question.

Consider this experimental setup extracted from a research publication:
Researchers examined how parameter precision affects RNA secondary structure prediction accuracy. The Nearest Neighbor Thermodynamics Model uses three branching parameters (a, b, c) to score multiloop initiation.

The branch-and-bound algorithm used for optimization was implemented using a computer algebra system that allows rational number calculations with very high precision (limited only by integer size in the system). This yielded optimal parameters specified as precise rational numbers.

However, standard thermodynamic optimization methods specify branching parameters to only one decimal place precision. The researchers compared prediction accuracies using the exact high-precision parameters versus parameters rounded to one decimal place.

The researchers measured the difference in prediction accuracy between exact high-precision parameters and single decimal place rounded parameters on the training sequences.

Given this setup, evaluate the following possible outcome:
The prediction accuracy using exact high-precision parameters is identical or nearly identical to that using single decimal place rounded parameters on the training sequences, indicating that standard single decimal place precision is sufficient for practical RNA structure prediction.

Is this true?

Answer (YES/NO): YES